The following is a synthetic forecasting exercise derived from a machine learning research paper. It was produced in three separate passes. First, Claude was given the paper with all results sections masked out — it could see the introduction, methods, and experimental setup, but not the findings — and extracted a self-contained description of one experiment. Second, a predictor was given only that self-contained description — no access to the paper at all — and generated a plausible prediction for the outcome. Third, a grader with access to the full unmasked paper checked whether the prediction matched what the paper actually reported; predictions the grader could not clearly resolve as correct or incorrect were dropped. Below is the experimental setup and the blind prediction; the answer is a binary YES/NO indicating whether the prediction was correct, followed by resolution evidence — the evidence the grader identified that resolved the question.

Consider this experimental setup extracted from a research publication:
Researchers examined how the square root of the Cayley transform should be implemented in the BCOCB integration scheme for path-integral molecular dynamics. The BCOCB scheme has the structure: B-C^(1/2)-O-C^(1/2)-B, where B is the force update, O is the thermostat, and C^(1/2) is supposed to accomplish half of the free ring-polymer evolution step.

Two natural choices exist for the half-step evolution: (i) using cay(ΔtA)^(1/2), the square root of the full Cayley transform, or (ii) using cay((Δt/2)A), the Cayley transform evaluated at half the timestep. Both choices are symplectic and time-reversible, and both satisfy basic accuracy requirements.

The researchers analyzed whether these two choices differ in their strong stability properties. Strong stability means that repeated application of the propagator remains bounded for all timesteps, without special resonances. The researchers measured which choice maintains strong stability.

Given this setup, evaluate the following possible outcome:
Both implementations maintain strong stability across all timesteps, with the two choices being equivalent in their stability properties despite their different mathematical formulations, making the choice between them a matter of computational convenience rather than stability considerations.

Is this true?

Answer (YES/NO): NO